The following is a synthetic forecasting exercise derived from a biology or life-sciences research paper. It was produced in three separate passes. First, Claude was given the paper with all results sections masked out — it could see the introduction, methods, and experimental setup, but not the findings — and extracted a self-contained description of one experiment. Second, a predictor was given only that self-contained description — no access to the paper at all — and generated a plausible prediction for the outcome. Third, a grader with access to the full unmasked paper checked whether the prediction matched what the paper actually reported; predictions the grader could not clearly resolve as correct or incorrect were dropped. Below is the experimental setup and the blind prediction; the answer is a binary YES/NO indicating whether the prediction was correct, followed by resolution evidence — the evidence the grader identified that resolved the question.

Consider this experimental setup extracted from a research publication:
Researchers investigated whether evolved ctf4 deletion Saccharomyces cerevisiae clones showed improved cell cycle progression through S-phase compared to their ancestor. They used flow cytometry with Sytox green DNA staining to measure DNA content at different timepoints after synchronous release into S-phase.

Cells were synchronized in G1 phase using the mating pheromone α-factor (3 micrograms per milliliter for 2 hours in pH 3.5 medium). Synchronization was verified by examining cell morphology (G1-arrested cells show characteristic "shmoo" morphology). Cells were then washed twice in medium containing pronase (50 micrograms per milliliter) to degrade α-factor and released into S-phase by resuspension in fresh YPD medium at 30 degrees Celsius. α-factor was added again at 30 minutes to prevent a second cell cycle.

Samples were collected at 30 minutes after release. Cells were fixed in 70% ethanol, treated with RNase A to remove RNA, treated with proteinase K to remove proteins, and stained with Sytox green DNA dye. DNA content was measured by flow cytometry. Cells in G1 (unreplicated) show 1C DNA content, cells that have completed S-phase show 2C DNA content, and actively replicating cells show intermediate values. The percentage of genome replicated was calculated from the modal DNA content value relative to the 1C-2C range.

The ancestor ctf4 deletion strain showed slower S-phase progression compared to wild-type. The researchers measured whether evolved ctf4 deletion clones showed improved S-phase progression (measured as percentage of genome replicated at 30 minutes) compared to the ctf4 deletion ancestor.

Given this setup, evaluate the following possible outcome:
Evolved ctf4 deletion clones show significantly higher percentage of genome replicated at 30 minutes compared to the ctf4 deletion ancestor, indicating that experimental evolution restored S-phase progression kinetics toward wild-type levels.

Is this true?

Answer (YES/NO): NO